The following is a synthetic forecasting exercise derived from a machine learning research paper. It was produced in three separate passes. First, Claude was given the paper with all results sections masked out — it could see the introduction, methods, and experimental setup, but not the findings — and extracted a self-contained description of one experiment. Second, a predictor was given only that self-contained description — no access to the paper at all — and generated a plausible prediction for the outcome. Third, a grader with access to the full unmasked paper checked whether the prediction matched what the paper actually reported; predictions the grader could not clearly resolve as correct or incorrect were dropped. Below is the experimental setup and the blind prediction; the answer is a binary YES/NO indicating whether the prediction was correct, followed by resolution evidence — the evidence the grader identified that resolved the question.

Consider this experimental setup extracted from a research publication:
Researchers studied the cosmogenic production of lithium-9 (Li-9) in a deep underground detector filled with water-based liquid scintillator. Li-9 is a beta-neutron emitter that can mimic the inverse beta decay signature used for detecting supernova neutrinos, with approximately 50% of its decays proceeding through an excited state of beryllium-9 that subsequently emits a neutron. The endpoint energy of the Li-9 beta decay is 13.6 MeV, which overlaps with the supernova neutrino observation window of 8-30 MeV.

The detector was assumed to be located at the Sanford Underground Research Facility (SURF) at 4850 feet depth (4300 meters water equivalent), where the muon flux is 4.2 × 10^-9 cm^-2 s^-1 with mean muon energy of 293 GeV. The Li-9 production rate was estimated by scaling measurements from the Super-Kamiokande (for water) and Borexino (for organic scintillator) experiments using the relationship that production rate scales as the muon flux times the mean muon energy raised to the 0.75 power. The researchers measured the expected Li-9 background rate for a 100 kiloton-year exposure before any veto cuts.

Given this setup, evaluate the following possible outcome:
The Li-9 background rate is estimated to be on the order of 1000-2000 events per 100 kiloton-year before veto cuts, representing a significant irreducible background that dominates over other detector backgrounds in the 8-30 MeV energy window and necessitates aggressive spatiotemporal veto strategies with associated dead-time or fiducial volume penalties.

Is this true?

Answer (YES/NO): NO